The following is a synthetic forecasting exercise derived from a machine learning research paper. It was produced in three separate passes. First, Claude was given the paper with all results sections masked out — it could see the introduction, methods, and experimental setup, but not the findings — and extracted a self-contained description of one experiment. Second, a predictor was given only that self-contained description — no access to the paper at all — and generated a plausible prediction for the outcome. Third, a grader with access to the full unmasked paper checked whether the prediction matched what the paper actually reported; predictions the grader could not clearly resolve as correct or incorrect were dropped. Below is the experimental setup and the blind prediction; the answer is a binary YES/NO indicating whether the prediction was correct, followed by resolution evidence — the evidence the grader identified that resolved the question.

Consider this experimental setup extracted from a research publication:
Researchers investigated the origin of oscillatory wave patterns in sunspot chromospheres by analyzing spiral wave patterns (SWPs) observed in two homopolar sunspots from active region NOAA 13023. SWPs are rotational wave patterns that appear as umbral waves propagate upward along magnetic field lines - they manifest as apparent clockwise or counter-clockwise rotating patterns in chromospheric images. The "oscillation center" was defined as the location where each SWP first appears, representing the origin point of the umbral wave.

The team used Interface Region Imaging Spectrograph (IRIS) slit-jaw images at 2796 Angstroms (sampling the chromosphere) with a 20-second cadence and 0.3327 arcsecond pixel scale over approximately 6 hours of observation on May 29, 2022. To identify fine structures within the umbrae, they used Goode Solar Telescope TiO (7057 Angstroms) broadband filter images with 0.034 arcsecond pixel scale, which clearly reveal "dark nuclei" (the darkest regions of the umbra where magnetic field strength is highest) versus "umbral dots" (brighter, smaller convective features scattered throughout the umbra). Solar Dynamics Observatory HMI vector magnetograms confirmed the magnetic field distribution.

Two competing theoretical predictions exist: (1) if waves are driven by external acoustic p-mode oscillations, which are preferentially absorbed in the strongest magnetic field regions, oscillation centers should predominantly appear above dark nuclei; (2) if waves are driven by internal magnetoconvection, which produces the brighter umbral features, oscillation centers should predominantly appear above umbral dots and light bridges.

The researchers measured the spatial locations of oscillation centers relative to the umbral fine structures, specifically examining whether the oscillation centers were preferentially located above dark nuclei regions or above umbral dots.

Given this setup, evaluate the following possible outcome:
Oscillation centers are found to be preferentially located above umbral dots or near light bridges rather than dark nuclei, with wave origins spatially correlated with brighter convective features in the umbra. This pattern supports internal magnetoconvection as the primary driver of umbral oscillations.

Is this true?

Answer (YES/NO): NO